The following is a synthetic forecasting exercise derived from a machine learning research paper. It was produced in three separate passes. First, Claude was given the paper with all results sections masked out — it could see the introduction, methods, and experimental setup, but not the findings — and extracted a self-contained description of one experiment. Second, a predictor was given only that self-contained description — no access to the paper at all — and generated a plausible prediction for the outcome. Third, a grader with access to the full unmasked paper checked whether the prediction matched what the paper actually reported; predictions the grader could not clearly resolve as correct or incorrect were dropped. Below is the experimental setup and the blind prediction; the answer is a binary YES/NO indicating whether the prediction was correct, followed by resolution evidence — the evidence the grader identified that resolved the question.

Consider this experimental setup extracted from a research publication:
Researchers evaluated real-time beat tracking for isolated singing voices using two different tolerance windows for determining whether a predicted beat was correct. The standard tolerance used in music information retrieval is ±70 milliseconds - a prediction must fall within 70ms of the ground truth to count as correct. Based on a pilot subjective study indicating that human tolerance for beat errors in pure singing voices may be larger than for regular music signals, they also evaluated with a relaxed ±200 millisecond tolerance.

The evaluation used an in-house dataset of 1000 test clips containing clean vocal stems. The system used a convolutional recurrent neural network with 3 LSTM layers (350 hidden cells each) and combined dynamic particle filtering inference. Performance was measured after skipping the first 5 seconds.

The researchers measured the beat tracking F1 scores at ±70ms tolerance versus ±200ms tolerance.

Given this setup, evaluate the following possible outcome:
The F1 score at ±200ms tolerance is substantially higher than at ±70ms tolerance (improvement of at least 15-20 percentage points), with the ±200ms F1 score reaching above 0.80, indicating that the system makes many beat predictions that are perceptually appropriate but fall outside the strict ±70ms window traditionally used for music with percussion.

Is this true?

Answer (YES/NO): NO